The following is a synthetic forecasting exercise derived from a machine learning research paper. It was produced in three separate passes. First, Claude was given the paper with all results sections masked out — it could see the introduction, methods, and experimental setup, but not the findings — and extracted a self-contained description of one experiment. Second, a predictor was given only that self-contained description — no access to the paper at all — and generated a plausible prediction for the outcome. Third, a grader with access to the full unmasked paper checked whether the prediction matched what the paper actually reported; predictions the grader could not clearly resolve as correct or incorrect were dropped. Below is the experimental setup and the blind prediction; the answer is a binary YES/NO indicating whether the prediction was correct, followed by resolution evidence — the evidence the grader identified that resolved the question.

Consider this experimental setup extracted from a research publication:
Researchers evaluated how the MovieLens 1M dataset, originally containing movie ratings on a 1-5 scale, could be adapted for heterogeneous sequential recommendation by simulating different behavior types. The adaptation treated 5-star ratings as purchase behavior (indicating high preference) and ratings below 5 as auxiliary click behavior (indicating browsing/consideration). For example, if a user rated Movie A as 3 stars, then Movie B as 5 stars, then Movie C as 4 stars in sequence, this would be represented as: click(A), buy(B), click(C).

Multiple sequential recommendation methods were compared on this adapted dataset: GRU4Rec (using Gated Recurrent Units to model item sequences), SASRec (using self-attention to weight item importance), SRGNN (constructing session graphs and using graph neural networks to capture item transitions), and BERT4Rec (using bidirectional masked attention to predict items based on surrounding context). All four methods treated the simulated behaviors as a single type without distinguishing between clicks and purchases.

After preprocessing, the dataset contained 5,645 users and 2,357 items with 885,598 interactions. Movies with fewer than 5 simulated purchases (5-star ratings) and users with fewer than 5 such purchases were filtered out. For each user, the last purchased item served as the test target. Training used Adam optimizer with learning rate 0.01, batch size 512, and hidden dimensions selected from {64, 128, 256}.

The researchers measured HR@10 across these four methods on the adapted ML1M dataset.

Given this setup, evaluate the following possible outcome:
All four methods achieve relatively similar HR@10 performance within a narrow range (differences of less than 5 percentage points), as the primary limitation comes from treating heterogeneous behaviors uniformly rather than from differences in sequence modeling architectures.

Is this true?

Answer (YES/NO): NO